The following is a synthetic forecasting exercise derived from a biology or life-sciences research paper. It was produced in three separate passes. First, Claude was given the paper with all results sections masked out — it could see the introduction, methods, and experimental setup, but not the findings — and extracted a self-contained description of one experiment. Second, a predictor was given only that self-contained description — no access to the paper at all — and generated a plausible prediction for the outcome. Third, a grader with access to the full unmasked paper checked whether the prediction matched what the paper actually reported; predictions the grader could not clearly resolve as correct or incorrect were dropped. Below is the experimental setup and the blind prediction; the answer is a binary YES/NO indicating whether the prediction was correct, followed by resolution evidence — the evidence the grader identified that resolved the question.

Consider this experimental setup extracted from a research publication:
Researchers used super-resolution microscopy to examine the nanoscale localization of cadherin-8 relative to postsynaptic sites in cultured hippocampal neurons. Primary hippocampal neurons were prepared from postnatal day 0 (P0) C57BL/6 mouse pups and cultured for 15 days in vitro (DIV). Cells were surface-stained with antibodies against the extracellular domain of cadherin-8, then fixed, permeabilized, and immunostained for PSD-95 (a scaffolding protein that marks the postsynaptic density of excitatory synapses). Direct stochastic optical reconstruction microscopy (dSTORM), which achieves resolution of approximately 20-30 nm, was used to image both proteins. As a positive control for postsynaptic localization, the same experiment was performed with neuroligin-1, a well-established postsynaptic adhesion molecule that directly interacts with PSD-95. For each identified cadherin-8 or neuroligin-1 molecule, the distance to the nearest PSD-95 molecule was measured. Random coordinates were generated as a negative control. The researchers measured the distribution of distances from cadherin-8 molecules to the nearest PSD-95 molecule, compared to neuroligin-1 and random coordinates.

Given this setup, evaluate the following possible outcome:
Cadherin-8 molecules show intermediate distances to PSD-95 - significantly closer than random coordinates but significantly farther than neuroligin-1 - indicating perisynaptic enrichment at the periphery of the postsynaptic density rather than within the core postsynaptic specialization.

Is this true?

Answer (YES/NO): YES